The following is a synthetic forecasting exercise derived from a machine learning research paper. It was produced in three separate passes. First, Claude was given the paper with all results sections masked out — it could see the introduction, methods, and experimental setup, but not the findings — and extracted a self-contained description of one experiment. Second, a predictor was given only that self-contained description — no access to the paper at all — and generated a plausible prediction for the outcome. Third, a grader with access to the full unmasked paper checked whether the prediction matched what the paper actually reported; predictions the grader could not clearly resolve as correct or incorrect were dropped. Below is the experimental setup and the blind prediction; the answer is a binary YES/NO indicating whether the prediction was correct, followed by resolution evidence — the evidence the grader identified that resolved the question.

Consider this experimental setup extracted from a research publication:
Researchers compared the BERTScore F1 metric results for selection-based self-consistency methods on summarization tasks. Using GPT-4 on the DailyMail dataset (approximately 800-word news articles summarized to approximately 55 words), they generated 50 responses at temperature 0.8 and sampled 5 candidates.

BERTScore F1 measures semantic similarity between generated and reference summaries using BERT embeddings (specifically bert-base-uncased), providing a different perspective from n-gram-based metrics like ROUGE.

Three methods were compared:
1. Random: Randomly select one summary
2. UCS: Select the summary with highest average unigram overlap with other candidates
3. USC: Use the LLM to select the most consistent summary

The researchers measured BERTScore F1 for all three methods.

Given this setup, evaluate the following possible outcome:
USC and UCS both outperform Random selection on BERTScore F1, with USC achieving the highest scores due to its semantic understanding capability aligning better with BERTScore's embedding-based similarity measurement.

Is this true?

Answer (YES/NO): NO